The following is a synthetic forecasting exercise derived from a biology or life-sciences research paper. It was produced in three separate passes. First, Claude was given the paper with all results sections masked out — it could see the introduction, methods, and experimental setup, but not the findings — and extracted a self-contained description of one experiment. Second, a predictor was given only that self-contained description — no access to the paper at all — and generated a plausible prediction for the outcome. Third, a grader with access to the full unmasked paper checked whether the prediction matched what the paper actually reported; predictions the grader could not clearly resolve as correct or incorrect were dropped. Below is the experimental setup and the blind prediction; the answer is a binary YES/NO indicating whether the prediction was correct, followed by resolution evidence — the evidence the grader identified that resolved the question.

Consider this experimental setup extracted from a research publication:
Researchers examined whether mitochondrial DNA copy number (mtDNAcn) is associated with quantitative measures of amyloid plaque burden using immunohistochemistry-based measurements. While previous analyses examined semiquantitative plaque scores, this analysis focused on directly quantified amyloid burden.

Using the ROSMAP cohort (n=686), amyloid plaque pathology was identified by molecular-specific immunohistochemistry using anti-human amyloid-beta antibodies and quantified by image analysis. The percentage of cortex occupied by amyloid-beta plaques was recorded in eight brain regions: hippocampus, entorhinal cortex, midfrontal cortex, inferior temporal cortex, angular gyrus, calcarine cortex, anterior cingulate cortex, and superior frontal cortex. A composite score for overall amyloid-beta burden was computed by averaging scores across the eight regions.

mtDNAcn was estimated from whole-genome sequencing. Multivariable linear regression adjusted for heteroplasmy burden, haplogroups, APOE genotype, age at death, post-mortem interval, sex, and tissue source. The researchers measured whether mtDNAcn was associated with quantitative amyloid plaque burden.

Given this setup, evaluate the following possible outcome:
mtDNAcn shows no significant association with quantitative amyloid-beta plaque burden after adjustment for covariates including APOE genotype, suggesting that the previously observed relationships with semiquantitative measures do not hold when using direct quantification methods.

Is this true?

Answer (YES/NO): YES